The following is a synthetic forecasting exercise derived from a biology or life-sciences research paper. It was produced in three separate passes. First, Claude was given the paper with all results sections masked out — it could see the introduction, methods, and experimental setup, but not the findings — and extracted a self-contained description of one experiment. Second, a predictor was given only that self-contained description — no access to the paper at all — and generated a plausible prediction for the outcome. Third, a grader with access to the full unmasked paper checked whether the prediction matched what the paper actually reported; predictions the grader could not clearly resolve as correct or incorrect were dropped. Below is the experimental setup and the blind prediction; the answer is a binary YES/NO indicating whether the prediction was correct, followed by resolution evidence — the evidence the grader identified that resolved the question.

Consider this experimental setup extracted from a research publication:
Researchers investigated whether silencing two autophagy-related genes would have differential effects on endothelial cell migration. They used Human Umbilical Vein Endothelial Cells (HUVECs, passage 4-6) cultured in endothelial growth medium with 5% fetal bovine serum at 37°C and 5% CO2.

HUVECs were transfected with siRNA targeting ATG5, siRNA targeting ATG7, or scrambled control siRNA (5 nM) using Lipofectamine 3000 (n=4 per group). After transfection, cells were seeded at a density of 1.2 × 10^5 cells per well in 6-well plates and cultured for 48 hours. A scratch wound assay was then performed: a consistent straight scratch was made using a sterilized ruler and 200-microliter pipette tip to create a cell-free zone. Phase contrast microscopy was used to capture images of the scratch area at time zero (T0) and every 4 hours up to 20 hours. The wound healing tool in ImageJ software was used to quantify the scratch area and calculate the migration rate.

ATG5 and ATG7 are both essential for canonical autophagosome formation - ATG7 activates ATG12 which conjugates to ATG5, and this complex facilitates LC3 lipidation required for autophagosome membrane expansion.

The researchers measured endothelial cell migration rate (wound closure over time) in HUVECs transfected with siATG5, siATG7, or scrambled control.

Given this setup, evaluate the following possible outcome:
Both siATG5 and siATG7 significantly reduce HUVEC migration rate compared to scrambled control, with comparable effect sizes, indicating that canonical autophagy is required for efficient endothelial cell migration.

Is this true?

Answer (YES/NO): NO